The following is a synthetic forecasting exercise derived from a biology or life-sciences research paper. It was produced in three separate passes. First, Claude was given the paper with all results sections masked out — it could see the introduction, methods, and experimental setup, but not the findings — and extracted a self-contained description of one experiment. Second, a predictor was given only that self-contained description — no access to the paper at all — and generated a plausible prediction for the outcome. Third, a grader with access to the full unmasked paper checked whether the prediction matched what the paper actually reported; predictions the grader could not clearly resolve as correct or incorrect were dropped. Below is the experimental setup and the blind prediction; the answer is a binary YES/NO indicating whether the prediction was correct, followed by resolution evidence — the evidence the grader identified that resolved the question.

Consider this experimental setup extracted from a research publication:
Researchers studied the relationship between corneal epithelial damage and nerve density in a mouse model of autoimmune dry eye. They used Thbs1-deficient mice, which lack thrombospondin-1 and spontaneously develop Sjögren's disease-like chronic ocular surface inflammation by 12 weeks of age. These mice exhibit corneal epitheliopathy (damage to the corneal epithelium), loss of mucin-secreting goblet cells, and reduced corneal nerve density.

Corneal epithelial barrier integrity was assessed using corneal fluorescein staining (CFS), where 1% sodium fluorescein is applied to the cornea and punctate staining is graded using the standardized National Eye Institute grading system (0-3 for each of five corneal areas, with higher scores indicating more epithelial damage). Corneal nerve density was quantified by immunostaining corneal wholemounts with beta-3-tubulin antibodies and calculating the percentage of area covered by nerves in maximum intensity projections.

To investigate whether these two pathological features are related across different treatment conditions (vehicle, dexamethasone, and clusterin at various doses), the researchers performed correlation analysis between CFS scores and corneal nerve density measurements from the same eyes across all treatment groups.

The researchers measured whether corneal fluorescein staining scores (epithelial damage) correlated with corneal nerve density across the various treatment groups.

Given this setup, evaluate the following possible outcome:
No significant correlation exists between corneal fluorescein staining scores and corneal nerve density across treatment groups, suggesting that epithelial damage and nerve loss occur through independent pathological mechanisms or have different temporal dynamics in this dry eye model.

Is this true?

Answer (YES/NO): NO